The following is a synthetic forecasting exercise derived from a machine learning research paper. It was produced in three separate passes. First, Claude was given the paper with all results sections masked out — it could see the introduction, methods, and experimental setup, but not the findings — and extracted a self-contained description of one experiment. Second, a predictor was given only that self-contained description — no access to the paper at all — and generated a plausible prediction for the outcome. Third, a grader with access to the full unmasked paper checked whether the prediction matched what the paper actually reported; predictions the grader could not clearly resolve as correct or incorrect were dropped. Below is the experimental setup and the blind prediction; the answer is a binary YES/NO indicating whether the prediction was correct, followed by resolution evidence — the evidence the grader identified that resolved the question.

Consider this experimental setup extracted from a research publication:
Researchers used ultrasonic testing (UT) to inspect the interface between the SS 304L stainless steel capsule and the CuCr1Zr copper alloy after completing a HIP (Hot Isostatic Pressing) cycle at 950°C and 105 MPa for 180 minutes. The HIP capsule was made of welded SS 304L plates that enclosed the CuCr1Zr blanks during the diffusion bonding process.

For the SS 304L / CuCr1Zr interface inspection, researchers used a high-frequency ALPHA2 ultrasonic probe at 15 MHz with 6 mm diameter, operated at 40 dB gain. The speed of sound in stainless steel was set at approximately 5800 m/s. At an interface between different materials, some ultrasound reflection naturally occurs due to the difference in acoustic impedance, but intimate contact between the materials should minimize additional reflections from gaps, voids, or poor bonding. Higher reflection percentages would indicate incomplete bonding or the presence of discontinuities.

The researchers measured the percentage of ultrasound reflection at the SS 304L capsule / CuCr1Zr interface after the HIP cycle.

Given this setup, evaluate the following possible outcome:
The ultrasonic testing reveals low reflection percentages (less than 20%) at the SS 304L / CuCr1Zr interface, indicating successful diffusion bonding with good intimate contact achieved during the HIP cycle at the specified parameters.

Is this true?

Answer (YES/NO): YES